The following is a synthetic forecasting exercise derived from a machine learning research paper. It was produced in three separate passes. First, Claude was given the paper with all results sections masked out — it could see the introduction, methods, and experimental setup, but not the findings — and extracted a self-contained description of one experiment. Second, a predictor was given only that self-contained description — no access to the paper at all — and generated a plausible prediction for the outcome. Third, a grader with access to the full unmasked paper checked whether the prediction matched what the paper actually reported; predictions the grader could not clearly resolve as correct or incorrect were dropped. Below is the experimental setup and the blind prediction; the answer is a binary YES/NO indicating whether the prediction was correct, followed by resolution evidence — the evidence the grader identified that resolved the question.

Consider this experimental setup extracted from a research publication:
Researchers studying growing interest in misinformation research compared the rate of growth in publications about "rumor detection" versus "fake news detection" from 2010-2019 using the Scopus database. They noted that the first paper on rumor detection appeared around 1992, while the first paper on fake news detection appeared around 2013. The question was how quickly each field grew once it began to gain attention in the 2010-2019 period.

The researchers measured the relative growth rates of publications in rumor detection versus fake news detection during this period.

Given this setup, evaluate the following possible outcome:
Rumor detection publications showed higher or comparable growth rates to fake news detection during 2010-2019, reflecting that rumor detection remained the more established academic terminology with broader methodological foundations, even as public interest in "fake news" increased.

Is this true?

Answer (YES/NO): NO